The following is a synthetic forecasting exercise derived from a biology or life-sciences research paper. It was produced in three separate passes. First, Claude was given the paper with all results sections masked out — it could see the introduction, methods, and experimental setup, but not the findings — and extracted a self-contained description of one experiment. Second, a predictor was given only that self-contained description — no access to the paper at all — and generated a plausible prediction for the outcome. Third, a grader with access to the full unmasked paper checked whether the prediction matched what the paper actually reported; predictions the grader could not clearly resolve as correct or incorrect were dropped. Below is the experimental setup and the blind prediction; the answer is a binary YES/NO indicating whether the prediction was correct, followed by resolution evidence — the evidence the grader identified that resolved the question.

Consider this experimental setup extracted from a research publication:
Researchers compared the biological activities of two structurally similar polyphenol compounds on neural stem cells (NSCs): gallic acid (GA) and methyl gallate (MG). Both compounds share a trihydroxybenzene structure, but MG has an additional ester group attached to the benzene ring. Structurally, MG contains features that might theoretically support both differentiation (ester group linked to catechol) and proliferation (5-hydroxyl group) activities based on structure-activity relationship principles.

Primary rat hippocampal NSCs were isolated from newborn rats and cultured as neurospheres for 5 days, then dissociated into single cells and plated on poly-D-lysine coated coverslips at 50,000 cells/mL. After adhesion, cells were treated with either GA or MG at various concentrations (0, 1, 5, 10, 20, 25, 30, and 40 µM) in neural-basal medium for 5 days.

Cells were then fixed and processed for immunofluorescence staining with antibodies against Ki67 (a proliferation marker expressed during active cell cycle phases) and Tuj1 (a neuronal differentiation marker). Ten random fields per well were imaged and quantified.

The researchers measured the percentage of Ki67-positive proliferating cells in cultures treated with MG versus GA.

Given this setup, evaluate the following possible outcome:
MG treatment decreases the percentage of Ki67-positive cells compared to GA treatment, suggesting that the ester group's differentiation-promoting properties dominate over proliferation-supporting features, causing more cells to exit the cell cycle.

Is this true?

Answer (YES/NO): YES